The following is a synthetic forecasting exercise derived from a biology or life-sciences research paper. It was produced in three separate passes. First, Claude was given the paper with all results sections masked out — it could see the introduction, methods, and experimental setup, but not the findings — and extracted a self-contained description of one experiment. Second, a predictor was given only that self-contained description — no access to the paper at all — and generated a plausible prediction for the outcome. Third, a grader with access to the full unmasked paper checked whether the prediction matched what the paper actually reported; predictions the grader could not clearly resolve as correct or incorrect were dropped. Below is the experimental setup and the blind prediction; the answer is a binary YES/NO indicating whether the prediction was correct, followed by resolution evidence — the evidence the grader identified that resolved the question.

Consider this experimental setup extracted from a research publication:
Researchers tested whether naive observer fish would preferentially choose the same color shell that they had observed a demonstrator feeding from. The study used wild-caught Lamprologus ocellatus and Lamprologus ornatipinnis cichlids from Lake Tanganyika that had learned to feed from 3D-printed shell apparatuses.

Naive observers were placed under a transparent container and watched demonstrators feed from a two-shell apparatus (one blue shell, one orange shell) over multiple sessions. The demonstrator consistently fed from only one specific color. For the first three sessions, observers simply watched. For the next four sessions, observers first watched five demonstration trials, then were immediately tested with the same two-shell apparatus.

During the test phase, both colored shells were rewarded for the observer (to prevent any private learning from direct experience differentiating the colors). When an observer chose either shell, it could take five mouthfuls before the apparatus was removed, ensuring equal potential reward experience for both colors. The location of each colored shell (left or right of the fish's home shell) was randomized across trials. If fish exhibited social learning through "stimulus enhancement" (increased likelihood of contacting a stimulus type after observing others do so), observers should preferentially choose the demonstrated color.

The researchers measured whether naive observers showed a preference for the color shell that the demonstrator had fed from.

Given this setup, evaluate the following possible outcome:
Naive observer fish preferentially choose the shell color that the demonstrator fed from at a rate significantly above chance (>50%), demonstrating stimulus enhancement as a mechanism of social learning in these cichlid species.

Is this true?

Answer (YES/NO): NO